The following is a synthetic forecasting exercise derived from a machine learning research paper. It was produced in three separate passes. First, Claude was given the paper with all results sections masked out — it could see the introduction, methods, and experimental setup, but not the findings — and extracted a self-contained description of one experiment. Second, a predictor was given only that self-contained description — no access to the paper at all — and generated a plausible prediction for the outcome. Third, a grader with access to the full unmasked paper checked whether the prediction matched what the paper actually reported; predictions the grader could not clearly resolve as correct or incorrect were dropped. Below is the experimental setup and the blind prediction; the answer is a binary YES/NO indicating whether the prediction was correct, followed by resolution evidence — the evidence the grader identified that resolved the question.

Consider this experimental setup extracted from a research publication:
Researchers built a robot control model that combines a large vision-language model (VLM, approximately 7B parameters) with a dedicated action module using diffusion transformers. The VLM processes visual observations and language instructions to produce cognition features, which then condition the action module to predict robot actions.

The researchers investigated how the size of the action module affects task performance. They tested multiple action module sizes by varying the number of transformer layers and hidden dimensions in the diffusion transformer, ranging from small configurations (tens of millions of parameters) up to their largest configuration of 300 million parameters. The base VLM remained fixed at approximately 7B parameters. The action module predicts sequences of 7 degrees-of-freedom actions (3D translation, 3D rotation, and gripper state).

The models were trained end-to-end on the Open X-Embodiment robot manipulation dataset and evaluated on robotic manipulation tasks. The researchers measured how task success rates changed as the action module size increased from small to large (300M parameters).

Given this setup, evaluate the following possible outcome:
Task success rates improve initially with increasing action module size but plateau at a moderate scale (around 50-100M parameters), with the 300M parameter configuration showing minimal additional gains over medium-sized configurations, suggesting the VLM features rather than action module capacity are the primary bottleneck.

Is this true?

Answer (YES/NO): NO